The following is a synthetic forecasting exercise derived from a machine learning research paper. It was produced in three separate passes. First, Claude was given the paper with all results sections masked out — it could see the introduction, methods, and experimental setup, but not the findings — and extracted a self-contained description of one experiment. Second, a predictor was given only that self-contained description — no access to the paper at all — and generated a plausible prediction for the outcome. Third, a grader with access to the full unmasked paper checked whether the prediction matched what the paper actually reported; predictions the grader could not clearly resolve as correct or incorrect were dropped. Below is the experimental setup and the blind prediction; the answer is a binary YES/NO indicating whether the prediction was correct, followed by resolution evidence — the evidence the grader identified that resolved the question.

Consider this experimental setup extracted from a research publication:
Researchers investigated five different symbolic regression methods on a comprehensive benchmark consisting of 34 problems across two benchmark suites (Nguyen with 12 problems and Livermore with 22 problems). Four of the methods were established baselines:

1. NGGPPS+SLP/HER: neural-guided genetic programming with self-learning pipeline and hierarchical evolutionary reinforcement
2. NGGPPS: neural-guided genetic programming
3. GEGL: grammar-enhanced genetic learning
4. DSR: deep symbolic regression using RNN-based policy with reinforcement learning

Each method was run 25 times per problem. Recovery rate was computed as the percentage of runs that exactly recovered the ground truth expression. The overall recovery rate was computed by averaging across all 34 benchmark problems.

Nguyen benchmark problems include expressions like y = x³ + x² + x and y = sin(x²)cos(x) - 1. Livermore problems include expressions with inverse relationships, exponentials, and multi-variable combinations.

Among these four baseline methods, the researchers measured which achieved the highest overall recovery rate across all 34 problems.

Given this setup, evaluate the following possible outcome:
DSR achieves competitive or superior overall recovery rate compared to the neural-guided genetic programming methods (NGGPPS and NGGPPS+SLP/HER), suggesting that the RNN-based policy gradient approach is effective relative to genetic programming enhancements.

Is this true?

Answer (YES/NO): NO